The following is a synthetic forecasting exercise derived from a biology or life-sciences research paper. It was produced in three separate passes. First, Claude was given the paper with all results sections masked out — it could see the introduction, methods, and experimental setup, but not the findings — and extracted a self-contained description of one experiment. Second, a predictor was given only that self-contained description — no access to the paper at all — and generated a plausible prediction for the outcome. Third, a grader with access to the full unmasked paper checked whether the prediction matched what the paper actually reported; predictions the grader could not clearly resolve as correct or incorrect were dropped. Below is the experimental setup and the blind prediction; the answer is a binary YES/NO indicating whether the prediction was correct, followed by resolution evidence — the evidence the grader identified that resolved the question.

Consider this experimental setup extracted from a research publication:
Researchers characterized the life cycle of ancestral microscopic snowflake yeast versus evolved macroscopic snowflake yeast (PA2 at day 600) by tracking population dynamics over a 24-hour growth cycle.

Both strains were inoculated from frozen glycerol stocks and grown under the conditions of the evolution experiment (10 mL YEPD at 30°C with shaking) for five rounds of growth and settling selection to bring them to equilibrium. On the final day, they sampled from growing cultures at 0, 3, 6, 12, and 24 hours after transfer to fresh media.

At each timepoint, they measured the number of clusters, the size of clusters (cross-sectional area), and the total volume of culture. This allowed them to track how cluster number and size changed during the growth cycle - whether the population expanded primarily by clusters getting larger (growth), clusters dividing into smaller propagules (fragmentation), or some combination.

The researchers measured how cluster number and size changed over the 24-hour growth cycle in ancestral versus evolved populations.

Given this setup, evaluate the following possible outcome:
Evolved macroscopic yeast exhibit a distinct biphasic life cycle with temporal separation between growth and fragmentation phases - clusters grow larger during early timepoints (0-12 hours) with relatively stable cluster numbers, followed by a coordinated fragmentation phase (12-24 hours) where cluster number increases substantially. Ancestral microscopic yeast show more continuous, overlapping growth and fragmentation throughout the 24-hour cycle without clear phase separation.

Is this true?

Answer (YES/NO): NO